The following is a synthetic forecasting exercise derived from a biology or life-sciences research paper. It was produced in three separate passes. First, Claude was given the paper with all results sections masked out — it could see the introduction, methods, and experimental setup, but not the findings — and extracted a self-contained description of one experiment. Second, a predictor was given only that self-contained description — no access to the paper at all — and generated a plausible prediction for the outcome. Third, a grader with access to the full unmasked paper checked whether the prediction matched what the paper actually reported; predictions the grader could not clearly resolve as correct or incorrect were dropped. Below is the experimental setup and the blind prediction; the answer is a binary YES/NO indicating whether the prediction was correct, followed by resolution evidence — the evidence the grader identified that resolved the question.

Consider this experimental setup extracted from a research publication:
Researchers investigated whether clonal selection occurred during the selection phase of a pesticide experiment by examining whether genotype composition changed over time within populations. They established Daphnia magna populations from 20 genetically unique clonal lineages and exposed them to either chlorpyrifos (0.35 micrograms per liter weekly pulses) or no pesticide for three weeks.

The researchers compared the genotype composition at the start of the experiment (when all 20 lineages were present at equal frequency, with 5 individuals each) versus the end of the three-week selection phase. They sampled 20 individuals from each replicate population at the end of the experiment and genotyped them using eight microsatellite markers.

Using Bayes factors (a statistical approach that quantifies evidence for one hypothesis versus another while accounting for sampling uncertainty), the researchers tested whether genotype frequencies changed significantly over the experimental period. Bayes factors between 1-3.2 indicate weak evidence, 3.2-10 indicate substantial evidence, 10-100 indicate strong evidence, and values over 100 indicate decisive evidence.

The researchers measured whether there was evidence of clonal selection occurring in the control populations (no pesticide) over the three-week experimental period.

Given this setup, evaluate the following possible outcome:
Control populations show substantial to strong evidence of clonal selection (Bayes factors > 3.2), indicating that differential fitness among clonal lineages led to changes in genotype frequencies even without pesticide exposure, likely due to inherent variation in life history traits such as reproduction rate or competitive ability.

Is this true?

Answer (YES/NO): YES